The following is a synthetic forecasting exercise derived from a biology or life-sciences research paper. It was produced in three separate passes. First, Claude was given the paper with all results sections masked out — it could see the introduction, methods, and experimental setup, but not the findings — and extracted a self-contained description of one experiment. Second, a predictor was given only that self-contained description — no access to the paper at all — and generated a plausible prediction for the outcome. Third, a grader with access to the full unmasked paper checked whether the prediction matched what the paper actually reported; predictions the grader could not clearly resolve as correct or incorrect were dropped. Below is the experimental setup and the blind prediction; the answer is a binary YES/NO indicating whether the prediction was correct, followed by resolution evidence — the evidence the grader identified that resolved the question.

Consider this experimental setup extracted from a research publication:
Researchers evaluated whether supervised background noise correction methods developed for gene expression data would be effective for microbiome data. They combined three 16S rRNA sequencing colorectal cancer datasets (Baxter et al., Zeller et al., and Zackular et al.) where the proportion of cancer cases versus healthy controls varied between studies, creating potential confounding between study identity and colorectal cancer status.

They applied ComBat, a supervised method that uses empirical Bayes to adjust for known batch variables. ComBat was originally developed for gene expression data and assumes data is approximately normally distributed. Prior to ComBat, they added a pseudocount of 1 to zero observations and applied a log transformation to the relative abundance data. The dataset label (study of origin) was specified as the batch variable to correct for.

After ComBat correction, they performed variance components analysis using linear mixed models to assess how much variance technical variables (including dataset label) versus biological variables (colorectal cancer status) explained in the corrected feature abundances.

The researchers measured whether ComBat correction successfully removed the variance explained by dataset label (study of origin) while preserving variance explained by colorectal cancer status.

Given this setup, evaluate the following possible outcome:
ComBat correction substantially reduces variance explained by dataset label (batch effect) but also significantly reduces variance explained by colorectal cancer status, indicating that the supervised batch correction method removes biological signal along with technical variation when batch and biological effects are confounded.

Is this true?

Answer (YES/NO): YES